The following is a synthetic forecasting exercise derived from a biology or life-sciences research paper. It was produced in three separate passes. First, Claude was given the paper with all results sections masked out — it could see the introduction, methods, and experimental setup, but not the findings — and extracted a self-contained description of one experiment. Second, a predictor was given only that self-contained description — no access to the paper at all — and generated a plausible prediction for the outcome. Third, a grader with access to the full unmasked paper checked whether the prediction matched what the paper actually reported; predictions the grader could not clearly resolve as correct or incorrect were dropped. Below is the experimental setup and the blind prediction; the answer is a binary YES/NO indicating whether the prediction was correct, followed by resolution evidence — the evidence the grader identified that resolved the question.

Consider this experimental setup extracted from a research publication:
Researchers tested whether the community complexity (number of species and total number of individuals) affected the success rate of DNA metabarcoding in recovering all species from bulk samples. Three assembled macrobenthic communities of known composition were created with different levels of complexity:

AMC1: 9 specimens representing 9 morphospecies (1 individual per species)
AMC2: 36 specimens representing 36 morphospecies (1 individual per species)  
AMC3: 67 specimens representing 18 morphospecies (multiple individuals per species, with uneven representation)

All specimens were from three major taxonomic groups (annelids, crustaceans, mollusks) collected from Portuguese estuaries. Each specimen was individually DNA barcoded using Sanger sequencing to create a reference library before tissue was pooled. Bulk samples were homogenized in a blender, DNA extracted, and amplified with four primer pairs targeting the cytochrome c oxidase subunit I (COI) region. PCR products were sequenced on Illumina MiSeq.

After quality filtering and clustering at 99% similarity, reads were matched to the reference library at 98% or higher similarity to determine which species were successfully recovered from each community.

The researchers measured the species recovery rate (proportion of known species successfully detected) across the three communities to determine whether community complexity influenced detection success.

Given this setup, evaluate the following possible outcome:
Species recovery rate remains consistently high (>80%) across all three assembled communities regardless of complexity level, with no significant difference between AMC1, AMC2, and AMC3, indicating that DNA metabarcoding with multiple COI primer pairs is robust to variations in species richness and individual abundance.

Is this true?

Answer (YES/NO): NO